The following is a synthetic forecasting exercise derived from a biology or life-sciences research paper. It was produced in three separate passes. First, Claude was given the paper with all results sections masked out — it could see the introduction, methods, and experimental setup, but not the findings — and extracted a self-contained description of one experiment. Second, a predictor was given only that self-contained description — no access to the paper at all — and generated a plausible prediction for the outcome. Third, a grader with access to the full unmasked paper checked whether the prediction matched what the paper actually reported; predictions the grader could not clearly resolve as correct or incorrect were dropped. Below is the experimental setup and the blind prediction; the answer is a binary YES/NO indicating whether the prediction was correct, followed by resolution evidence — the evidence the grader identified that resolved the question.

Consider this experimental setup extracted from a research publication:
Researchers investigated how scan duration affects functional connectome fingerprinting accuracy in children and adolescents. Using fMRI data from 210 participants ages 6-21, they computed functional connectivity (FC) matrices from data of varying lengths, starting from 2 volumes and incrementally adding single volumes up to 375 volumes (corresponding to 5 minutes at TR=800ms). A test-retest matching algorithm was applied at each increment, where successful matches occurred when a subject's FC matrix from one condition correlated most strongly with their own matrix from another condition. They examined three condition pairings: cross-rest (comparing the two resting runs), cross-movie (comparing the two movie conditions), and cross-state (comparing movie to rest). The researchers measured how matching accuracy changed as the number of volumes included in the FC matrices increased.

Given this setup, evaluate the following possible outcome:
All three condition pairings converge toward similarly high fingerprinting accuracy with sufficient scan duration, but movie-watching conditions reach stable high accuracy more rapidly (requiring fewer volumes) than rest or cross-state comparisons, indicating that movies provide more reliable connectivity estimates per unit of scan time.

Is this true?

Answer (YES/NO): NO